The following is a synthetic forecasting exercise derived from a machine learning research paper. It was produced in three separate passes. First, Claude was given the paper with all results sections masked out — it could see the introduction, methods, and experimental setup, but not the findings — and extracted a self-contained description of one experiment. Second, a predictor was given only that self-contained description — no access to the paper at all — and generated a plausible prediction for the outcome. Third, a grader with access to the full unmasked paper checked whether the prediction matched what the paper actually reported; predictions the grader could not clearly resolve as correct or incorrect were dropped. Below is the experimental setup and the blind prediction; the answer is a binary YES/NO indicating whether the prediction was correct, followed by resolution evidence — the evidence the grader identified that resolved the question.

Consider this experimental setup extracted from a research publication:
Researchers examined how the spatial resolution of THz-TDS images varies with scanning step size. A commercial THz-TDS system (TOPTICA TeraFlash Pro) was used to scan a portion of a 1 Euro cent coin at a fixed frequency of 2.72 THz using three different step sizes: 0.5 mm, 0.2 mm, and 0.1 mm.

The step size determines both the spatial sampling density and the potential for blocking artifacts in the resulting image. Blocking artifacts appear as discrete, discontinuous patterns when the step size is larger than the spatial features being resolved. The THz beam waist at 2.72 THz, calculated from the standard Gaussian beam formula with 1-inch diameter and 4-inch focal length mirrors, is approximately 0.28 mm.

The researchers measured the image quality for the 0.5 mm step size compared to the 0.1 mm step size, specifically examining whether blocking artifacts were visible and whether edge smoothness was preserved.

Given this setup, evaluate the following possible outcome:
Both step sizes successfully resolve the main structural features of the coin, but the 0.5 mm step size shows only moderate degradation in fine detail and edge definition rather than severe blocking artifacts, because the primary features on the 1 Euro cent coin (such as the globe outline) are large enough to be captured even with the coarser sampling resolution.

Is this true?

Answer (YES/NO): NO